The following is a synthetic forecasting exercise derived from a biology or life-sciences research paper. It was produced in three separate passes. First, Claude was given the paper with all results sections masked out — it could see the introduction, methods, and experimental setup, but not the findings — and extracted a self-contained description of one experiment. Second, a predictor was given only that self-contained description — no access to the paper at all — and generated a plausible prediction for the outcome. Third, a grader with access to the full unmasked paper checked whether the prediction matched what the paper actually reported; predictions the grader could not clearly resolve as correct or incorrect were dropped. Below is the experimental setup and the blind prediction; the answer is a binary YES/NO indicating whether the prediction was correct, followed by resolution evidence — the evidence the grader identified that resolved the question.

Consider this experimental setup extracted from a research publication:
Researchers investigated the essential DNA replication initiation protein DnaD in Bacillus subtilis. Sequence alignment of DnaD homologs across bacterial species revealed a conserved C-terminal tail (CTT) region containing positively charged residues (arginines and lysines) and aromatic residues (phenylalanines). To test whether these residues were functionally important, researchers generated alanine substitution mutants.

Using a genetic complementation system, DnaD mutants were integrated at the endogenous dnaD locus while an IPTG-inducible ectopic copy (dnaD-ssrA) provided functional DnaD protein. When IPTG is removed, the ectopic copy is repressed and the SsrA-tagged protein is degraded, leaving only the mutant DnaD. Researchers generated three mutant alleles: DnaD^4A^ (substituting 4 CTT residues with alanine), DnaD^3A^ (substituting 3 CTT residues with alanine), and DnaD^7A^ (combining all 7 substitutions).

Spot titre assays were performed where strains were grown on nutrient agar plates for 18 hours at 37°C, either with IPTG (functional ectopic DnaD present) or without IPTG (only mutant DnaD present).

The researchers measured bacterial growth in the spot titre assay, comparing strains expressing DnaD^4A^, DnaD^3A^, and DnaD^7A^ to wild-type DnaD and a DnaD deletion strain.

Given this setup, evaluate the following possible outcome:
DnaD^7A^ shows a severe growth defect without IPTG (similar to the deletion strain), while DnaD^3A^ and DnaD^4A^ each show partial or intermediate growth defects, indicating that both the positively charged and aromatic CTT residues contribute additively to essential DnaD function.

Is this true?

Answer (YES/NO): NO